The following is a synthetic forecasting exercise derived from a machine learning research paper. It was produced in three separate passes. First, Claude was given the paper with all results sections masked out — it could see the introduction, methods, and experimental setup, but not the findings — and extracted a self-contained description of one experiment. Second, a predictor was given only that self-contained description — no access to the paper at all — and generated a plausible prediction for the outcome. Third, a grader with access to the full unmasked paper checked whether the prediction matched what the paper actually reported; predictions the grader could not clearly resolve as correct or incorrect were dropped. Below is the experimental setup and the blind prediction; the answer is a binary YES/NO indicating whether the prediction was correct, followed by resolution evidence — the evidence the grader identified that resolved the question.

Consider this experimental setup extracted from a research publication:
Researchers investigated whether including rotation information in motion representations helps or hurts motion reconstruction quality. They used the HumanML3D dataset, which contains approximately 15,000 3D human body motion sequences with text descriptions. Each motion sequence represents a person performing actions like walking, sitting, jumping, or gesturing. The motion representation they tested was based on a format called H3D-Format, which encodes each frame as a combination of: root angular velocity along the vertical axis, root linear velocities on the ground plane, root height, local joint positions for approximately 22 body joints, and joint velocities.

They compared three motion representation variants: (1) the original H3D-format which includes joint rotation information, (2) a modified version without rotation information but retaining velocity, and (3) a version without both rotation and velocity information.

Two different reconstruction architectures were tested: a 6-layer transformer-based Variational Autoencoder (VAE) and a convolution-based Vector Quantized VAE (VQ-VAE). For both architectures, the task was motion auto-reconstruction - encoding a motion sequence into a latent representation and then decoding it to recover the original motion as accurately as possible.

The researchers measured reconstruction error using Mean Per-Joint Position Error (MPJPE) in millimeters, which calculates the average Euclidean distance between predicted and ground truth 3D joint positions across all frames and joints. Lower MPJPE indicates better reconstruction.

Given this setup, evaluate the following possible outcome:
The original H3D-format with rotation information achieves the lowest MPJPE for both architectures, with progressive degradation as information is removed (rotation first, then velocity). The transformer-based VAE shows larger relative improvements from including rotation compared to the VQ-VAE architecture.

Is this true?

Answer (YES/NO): NO